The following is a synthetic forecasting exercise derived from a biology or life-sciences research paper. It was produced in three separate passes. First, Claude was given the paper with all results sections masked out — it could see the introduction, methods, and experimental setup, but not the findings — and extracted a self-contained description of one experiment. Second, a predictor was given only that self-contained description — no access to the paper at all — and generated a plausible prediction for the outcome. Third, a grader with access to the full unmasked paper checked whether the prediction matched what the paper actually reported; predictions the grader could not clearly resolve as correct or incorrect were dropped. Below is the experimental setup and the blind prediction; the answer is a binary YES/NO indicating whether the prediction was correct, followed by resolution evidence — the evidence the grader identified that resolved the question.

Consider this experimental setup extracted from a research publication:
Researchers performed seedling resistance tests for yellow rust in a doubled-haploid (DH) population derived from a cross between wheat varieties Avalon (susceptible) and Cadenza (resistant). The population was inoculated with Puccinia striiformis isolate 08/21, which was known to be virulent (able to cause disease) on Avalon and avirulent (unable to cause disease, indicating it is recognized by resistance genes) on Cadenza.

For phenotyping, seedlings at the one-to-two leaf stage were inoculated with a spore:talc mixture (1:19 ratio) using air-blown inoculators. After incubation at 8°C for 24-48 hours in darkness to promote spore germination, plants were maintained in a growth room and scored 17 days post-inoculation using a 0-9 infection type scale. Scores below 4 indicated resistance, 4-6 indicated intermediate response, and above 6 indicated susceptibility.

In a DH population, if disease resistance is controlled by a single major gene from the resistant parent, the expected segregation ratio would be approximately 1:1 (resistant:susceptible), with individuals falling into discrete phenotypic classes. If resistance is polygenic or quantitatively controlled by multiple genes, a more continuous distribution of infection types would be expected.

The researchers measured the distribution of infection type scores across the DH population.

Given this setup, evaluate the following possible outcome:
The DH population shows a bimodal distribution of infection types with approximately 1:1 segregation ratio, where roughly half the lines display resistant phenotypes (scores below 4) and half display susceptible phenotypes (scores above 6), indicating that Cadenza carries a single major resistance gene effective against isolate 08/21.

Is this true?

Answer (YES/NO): YES